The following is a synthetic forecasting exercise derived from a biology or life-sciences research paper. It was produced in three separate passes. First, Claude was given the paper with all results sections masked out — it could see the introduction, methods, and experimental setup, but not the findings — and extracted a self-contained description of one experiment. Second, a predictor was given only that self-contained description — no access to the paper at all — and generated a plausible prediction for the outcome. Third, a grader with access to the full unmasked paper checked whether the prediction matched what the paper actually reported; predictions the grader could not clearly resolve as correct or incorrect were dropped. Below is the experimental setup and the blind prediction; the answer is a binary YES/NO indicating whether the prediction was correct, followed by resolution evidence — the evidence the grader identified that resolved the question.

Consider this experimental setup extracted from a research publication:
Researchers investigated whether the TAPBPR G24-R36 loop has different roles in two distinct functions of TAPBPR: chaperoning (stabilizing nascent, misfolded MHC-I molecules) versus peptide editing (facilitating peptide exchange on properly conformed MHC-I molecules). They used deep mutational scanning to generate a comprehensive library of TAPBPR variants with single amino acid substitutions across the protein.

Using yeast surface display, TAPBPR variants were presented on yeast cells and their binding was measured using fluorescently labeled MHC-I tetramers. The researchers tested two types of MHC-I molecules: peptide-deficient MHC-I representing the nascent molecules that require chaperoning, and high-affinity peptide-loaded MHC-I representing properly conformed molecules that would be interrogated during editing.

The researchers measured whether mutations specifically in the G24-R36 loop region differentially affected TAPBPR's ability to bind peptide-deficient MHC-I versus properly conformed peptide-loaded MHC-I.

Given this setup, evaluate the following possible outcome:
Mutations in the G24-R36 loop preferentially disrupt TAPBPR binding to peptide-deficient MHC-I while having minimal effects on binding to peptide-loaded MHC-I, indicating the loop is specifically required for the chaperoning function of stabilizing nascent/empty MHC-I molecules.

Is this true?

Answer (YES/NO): NO